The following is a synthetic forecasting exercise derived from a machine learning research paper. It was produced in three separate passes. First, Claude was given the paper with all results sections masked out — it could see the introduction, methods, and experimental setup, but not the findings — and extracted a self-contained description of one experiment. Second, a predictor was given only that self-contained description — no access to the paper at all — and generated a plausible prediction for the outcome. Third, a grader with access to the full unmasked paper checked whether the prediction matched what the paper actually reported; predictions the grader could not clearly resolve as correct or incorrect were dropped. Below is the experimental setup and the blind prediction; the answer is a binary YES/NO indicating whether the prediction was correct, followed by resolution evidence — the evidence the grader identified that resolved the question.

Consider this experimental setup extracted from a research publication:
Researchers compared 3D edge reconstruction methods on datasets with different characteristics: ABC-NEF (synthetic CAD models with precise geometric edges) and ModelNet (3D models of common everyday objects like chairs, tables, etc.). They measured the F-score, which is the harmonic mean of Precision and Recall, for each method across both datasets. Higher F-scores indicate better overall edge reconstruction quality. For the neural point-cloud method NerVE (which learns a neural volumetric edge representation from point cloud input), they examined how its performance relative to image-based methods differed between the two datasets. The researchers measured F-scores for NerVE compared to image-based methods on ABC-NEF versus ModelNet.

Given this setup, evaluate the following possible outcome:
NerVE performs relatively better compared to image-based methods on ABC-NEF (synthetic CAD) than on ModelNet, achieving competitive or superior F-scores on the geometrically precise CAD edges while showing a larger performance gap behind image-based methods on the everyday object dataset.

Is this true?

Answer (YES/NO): NO